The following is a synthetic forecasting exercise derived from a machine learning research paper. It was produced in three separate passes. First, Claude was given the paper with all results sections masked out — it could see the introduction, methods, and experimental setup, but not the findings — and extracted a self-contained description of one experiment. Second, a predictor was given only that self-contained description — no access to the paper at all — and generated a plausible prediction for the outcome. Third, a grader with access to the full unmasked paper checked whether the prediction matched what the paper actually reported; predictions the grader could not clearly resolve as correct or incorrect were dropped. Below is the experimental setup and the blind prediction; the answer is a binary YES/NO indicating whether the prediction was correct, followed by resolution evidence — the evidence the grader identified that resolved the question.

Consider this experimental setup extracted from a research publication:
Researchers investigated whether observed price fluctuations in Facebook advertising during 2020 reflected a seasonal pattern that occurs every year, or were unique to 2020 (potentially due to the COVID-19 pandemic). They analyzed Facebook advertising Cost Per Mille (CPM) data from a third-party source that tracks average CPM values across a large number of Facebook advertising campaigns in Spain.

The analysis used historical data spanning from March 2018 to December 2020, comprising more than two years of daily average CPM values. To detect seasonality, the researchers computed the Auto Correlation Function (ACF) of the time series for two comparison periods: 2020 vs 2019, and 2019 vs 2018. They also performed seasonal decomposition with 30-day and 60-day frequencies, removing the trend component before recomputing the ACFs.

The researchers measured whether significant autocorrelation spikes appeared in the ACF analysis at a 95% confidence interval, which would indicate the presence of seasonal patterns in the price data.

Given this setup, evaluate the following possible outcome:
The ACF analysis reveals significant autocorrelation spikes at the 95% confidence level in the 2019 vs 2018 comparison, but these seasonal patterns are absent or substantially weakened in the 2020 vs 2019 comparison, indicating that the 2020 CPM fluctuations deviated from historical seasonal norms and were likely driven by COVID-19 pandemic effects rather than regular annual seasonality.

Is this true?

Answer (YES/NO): NO